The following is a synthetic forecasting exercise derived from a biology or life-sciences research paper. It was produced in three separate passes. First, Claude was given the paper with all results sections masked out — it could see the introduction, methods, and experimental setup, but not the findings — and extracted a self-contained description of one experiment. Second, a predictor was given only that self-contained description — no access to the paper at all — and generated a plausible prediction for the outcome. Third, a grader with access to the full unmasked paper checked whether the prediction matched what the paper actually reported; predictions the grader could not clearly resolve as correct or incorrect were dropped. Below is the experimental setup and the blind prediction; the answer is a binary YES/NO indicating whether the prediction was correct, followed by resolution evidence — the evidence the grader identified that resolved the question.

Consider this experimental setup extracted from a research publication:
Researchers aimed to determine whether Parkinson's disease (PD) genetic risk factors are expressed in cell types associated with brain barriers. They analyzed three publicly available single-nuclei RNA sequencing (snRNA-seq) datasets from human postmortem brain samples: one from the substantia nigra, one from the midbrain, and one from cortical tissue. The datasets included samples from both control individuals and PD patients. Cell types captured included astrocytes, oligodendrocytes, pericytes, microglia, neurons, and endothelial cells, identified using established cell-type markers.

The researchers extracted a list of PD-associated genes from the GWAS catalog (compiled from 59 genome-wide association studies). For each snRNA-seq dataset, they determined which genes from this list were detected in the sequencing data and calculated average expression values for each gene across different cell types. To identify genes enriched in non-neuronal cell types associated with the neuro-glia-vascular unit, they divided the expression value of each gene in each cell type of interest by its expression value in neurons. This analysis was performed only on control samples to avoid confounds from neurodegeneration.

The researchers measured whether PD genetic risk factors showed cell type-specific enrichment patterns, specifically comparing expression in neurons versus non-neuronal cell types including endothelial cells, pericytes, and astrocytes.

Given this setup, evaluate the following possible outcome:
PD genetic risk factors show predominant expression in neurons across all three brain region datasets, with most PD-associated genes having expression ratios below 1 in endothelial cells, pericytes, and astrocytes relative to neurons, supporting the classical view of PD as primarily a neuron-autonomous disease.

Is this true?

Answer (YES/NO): NO